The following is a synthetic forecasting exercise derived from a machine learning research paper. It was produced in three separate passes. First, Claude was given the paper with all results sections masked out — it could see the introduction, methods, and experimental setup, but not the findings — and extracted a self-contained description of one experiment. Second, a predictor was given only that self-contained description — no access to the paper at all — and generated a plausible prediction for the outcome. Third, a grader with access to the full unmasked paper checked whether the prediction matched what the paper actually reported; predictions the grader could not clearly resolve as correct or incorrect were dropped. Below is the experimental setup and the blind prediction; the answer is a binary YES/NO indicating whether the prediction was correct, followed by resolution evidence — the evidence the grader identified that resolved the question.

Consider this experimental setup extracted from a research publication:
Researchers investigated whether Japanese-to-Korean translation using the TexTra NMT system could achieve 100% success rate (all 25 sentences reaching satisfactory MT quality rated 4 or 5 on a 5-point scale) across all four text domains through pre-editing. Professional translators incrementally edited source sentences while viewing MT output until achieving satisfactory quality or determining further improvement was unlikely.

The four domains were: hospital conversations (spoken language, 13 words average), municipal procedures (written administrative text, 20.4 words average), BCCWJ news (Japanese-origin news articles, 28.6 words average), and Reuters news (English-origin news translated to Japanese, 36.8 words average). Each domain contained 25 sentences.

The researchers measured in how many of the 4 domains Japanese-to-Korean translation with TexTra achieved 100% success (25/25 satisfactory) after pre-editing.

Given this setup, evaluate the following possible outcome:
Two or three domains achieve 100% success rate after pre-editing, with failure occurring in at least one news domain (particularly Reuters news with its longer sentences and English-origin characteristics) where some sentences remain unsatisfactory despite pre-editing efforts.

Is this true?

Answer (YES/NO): YES